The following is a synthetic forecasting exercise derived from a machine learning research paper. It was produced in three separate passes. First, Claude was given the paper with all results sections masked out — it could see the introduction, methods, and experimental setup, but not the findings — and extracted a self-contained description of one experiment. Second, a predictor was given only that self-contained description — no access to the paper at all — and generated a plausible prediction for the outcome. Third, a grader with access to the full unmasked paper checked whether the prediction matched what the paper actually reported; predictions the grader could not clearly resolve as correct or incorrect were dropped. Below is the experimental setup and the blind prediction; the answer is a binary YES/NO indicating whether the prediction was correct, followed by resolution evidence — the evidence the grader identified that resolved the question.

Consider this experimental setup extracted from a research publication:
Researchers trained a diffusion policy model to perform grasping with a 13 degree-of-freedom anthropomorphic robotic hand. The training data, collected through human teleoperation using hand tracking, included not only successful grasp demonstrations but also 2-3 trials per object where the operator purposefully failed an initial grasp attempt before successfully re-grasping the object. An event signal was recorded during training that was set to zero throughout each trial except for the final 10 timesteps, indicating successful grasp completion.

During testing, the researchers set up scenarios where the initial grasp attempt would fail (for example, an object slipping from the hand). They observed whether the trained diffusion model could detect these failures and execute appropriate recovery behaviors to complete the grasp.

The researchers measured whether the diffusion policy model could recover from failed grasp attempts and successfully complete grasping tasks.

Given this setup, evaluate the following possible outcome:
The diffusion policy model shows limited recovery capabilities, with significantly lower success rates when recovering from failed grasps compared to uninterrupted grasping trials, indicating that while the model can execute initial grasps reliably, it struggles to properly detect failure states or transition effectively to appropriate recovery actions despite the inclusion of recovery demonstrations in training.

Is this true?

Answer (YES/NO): NO